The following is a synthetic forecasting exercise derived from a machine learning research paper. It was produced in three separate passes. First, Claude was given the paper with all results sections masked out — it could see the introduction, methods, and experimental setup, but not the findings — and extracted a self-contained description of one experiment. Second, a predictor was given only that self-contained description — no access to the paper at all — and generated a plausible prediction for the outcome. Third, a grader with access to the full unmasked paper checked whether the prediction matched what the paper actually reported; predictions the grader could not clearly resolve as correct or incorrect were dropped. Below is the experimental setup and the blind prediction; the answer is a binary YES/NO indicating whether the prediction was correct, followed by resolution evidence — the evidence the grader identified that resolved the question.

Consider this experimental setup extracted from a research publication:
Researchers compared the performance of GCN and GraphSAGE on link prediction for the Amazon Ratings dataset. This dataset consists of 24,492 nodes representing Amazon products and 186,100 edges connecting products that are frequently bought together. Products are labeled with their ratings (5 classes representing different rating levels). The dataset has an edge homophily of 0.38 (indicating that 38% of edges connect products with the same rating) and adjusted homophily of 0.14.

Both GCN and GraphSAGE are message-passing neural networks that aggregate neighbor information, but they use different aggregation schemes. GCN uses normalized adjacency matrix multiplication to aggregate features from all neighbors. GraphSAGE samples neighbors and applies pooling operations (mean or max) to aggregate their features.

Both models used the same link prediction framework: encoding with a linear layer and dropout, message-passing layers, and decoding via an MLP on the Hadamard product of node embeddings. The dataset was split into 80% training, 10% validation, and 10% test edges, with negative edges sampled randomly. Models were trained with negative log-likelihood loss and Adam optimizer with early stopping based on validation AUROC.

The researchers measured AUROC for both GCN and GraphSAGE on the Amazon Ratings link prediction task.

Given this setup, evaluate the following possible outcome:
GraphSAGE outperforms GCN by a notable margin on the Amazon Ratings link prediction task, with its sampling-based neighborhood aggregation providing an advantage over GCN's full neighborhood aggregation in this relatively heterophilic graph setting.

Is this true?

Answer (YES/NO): NO